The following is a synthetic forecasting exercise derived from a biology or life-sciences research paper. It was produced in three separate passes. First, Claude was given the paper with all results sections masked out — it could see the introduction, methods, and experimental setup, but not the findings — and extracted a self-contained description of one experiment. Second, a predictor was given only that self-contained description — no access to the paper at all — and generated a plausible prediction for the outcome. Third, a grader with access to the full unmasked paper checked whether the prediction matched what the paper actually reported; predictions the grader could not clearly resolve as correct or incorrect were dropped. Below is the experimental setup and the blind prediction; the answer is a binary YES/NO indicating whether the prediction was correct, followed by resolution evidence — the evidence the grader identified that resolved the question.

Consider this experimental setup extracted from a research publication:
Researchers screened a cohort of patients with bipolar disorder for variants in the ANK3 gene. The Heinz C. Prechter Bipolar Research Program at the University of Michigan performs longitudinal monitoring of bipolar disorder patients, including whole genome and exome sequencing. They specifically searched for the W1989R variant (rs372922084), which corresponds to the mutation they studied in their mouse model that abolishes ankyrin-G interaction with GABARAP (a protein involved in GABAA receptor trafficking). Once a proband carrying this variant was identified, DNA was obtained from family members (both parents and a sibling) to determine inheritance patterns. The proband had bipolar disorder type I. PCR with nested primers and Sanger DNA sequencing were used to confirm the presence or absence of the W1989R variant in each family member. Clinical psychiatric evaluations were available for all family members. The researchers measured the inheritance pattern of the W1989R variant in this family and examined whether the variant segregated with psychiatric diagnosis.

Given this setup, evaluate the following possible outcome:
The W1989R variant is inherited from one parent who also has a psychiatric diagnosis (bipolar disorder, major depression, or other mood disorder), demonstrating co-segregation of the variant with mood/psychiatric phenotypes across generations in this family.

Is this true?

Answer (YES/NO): YES